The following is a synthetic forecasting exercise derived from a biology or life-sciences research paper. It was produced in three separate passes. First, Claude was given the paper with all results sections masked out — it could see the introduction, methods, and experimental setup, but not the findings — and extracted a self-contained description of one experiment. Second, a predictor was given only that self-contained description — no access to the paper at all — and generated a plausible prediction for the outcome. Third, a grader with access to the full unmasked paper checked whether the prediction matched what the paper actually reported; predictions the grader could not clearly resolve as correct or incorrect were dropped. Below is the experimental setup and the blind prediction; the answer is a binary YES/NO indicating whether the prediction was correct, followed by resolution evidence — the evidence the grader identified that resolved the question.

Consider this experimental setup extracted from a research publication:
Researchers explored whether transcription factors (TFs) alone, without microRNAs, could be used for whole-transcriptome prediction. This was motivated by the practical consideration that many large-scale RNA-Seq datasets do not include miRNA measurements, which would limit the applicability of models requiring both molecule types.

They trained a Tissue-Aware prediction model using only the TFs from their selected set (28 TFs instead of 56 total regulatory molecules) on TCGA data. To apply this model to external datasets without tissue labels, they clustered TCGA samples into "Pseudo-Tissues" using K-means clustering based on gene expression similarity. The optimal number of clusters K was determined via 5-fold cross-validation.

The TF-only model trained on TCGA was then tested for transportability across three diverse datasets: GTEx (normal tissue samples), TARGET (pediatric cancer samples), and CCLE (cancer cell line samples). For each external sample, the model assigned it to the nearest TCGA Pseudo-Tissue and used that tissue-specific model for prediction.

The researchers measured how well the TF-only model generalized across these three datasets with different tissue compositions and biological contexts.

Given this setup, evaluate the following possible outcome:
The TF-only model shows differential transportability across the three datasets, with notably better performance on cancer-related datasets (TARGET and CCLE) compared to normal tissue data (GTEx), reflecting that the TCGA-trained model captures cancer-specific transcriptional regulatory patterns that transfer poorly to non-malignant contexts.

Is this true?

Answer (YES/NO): NO